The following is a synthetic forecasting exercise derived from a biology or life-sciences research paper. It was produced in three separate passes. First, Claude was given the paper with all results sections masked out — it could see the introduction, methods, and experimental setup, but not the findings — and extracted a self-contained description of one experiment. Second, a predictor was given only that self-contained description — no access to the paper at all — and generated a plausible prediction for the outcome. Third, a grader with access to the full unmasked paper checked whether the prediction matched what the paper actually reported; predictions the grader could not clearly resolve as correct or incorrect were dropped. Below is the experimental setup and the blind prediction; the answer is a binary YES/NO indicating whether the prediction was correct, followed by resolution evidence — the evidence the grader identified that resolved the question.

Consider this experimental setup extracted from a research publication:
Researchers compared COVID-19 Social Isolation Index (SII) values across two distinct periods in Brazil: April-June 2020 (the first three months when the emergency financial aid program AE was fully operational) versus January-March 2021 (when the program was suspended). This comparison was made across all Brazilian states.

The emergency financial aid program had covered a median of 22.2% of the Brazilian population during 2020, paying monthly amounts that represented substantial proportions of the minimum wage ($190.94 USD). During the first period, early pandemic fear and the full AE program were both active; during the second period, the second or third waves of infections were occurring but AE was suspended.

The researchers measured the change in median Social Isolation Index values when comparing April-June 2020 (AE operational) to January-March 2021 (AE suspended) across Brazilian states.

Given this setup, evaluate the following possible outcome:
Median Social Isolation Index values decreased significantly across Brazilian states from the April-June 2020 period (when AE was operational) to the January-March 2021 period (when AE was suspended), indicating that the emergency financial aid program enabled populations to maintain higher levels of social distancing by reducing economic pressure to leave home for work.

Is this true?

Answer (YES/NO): YES